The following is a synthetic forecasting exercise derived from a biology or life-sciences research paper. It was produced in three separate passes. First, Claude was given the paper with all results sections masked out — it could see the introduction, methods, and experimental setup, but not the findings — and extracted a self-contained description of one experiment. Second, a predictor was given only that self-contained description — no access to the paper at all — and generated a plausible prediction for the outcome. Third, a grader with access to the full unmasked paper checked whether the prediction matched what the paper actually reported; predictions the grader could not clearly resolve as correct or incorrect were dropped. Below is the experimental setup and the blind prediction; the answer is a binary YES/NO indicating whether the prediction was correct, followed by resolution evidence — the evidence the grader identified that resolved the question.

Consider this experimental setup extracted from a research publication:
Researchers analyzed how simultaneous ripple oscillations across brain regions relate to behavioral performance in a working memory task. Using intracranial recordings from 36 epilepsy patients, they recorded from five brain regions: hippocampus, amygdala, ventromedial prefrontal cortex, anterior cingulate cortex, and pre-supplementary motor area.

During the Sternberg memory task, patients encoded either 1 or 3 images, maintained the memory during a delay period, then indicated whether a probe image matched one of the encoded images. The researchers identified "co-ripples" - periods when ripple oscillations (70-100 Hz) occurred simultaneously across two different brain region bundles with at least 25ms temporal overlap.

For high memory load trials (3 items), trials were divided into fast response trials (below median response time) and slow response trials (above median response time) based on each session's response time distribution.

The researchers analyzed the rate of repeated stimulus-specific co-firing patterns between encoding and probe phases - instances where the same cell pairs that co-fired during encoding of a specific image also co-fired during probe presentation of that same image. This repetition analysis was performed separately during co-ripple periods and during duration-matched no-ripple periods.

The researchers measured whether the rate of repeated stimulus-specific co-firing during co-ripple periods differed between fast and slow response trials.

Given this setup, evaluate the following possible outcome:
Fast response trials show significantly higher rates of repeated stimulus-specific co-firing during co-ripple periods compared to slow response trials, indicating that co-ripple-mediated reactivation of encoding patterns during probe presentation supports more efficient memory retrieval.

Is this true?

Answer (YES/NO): YES